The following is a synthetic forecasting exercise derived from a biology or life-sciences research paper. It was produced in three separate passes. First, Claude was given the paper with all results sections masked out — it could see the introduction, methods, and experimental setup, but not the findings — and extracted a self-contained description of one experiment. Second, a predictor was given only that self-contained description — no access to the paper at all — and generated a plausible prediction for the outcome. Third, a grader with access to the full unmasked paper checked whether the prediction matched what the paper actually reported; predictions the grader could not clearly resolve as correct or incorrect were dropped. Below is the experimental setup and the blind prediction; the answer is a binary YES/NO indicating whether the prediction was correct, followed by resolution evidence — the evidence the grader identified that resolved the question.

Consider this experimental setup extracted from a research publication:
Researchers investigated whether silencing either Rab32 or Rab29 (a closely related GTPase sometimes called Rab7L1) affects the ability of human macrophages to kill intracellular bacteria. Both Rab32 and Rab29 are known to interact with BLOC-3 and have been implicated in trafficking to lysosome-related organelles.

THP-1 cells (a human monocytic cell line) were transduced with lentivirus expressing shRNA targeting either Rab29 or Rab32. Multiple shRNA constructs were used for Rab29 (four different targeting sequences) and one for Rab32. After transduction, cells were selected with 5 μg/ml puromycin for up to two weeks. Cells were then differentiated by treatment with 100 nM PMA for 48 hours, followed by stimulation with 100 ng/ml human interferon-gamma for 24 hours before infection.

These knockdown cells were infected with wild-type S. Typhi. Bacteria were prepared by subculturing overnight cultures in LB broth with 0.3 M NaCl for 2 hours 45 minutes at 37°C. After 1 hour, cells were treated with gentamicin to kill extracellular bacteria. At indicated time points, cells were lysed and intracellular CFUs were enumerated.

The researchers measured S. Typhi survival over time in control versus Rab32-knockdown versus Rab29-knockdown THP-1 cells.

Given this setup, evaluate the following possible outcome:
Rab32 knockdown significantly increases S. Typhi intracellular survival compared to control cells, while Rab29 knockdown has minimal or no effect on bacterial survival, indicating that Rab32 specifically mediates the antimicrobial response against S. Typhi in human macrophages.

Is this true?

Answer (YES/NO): NO